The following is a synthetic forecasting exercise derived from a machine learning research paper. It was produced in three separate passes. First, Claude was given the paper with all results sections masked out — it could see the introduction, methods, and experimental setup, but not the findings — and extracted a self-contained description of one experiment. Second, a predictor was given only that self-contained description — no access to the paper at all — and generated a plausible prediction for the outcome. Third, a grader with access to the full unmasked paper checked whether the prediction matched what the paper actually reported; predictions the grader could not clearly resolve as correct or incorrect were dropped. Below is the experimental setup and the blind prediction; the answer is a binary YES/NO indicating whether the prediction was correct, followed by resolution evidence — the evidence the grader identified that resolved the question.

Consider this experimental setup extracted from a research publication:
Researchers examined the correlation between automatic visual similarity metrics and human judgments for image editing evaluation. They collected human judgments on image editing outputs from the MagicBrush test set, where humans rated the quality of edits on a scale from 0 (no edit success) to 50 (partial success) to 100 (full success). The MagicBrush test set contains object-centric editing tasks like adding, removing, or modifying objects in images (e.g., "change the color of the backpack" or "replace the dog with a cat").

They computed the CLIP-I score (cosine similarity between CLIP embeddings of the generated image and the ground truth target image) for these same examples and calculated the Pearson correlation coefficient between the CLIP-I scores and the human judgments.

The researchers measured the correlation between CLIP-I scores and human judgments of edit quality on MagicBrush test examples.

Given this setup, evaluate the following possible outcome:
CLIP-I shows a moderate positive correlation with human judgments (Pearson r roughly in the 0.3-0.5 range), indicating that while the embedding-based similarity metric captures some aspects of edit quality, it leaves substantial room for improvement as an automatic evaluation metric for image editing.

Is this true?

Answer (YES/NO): NO